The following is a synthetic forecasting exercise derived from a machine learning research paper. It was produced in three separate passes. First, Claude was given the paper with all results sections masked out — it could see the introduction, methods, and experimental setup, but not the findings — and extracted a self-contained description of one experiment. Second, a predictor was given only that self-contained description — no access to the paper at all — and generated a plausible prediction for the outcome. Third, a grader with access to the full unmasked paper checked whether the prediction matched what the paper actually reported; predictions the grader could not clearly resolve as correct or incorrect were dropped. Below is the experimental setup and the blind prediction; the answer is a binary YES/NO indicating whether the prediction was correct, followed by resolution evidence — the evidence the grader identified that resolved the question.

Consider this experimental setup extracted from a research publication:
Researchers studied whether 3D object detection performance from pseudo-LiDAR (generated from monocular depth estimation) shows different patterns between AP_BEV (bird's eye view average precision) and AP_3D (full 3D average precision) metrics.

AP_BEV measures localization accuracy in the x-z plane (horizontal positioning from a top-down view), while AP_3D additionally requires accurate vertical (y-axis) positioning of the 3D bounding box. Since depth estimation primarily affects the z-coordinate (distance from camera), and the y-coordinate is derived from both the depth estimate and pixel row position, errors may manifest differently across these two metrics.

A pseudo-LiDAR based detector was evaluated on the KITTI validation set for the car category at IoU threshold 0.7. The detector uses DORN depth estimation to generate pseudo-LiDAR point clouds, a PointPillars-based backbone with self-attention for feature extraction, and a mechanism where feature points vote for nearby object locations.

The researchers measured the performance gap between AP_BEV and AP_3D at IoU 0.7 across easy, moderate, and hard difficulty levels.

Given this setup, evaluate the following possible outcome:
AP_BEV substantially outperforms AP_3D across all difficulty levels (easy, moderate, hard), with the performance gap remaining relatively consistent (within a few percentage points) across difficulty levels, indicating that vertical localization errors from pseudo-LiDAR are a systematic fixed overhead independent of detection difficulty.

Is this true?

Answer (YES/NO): NO